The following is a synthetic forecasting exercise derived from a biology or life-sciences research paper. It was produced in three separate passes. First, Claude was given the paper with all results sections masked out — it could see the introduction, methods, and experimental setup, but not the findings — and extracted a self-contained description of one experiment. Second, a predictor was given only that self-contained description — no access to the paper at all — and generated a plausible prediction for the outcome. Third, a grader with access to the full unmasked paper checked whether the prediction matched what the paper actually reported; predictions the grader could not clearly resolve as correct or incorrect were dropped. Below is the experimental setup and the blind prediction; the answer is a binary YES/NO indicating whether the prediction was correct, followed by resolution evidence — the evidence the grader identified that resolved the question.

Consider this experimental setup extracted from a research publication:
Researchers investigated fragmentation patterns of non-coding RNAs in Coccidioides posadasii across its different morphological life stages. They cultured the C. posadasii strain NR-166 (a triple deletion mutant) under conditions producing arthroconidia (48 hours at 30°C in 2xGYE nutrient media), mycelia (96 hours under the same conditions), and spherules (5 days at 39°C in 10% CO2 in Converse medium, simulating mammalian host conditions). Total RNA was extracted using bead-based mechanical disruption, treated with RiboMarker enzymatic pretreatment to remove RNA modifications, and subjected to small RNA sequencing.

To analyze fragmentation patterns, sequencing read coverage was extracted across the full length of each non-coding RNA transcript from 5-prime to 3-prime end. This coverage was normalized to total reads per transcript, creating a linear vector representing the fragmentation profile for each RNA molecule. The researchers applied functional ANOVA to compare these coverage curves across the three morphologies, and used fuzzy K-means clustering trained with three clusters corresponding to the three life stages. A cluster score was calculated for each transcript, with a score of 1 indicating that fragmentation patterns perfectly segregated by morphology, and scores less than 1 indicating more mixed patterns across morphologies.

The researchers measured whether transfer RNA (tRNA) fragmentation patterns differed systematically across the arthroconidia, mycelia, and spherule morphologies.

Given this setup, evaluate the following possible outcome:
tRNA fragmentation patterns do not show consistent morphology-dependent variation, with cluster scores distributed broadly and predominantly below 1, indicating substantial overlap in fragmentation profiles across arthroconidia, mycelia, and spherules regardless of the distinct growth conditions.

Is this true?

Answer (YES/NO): NO